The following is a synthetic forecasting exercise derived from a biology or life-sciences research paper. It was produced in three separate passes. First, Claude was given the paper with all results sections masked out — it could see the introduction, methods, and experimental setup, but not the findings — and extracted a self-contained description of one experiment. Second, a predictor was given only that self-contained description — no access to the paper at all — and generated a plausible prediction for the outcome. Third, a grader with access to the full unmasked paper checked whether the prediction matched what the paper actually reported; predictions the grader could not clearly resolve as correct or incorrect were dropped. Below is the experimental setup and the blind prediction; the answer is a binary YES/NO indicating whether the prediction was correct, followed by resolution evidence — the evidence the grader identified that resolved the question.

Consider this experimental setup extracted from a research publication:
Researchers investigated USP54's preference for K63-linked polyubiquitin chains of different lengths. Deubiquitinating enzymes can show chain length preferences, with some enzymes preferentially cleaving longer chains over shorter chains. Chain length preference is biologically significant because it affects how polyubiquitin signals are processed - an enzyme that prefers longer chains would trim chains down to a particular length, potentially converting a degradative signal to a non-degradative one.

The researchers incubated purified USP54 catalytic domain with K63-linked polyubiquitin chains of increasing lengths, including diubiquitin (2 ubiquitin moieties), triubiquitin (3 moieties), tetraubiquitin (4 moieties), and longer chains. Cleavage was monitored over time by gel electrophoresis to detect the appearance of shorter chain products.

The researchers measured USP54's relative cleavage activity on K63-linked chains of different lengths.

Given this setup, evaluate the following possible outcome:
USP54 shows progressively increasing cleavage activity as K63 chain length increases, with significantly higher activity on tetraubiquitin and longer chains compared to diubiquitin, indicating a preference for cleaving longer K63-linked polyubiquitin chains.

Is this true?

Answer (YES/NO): YES